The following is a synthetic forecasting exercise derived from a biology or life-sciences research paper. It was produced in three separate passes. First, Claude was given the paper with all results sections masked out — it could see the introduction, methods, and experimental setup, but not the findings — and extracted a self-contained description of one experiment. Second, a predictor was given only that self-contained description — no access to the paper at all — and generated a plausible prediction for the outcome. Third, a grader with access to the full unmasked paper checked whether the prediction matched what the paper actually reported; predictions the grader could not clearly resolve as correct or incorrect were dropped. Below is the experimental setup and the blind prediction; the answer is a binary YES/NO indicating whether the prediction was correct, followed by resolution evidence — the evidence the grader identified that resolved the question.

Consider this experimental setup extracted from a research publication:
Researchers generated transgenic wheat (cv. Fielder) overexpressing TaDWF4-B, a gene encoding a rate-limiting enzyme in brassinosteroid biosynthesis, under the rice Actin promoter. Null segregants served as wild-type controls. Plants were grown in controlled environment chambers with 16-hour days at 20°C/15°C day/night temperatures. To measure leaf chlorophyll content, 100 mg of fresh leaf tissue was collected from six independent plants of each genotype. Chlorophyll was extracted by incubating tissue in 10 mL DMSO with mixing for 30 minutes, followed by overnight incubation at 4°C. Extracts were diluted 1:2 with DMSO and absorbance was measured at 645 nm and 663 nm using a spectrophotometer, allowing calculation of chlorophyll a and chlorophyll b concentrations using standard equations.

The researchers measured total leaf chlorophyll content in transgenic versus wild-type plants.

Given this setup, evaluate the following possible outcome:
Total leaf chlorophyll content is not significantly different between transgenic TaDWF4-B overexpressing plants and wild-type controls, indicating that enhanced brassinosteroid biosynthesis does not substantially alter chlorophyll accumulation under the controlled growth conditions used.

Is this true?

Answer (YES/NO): YES